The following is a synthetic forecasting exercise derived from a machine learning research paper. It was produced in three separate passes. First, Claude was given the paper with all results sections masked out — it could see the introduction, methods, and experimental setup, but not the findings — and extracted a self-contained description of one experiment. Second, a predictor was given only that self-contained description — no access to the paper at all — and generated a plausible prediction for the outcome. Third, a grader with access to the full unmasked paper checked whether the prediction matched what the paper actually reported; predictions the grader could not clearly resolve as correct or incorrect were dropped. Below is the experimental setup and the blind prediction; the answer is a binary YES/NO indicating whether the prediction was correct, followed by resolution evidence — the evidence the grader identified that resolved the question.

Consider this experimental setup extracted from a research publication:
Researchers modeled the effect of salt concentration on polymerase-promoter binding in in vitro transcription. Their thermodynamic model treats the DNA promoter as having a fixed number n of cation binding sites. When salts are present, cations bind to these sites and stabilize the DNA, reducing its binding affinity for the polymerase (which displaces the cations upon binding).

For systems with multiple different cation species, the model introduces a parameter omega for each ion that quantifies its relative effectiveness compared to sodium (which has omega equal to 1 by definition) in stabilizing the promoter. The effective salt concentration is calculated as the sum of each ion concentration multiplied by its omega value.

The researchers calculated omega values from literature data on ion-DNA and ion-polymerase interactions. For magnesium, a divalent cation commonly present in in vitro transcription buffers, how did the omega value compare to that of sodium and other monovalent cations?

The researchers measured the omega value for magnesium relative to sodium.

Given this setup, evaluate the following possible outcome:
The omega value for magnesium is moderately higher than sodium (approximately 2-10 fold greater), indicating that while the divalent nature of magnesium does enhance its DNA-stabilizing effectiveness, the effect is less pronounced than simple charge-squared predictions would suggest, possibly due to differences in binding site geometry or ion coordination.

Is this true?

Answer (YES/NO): YES